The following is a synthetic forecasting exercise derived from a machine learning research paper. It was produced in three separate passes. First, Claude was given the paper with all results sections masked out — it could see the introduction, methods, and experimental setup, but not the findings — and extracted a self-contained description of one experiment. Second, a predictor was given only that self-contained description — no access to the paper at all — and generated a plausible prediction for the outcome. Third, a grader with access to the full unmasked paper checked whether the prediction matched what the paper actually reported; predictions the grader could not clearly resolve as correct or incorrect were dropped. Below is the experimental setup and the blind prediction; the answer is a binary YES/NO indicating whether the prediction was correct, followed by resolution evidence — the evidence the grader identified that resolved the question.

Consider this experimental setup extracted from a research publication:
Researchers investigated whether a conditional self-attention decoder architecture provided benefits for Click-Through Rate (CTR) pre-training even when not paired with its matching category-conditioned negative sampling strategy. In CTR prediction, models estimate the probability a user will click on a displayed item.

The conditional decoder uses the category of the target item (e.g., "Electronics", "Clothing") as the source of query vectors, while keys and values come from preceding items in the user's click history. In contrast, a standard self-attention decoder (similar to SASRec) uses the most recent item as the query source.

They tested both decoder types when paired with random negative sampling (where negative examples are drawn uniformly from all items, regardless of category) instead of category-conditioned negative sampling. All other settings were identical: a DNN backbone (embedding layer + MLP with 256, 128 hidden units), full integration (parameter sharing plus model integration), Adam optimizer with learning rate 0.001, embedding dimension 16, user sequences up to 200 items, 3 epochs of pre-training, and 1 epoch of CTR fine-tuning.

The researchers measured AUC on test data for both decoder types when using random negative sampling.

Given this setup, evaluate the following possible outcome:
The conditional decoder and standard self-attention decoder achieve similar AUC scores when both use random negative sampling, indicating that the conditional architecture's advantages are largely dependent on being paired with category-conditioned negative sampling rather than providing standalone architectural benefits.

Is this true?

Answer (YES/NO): NO